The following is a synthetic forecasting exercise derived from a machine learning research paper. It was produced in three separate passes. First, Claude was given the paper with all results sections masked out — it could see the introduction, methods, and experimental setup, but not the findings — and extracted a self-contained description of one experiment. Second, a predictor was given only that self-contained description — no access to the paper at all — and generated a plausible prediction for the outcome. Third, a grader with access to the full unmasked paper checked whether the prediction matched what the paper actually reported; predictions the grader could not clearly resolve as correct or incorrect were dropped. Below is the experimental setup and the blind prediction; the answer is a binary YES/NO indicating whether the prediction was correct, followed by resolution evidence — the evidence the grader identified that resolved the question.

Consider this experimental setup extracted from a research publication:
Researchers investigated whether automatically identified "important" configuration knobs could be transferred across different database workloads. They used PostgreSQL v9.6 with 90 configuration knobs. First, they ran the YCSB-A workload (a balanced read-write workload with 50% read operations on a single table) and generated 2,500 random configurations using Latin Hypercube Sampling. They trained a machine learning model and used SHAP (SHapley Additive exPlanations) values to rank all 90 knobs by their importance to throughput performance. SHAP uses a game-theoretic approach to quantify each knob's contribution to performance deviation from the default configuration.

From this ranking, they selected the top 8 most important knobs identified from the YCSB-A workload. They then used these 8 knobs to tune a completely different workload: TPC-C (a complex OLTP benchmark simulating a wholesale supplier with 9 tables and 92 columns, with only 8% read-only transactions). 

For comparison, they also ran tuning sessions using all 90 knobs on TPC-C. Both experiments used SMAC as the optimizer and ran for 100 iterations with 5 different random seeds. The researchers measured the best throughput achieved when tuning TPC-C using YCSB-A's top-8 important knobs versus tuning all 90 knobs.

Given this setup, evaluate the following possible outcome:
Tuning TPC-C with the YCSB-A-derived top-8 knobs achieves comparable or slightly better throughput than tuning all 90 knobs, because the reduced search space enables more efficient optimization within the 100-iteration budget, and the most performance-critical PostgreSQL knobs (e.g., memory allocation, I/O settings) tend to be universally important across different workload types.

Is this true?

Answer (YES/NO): NO